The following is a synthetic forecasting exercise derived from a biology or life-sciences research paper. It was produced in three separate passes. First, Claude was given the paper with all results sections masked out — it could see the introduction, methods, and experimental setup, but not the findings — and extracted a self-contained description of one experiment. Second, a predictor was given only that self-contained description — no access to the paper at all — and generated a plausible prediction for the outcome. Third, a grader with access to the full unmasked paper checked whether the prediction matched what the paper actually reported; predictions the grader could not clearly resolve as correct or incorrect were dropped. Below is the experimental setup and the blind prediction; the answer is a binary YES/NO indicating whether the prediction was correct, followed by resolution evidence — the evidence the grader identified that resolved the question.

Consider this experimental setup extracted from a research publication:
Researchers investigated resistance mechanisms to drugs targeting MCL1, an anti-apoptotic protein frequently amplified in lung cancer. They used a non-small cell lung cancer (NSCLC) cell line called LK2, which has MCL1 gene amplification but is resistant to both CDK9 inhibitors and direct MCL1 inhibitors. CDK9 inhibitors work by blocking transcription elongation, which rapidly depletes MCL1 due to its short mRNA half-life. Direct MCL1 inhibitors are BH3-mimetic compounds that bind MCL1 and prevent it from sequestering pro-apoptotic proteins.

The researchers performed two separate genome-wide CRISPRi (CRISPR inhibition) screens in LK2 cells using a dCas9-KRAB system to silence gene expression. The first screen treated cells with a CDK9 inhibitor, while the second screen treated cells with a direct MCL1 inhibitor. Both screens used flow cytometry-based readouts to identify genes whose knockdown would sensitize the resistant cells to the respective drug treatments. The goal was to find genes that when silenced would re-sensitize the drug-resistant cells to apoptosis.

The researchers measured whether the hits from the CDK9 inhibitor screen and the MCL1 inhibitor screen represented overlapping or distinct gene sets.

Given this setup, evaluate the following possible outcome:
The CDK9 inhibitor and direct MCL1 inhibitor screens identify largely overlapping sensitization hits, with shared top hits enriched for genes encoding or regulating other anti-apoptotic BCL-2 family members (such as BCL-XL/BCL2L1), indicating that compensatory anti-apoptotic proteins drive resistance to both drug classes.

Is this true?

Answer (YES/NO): NO